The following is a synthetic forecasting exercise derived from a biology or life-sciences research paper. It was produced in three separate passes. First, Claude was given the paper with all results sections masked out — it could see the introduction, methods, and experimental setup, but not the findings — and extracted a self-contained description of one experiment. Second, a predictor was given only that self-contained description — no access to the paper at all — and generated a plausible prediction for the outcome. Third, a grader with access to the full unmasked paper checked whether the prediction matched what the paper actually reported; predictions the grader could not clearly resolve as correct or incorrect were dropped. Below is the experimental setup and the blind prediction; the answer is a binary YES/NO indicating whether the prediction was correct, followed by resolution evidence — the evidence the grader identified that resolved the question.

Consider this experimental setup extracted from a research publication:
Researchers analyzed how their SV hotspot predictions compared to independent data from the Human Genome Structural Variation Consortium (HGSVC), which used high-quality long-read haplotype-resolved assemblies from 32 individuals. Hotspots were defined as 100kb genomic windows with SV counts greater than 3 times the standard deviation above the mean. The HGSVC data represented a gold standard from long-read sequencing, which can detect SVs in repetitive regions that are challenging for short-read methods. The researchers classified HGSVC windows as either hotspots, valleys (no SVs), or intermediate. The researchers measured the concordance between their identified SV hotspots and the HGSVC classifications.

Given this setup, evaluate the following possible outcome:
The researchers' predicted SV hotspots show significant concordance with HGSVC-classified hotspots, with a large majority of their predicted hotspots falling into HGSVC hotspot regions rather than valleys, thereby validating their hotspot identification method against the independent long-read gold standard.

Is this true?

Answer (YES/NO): NO